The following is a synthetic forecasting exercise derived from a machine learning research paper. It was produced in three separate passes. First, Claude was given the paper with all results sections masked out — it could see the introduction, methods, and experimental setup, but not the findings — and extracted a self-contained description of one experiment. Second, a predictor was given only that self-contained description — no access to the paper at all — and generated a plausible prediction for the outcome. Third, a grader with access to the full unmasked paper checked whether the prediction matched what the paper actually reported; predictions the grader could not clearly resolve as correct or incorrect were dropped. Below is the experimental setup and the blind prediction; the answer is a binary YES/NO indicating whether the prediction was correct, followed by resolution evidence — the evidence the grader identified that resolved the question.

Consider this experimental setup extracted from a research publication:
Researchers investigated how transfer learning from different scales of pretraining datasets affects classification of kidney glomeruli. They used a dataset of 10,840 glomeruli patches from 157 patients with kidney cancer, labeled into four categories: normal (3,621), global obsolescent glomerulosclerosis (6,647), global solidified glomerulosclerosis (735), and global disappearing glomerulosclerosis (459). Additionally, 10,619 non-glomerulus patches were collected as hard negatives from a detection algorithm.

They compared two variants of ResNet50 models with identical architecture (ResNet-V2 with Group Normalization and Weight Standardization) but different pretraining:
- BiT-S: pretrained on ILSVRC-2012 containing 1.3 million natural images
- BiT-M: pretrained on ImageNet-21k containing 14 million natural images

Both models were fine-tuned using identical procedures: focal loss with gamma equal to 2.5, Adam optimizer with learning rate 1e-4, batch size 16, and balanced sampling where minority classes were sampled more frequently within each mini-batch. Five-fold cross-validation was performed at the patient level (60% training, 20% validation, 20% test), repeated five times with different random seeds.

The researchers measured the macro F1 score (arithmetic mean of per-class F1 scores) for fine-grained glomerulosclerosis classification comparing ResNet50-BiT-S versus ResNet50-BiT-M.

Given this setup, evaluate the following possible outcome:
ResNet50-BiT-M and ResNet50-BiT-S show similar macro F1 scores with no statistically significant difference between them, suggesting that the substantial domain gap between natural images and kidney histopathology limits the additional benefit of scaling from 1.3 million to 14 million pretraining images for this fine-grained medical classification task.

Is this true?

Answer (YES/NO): YES